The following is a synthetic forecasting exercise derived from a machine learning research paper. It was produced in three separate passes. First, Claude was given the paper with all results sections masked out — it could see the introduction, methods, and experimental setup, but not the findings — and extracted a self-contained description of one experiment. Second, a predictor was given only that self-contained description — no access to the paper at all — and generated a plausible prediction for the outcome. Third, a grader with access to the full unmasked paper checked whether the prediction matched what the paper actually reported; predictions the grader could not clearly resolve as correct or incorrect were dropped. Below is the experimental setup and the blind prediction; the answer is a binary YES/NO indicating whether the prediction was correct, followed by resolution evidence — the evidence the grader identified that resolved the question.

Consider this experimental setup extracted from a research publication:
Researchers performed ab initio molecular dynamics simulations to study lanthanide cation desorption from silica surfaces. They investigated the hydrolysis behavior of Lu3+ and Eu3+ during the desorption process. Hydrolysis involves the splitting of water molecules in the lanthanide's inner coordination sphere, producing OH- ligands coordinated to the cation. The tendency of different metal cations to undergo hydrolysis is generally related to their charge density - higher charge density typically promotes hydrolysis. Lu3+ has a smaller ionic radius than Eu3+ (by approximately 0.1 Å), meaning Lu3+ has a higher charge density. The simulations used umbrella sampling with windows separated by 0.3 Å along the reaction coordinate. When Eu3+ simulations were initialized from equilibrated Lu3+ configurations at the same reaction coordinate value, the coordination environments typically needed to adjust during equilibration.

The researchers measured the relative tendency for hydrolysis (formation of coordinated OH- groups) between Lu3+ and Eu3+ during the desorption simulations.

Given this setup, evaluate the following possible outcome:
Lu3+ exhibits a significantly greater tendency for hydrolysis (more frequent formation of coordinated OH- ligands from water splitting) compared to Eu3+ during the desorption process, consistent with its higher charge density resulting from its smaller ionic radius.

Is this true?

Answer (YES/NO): YES